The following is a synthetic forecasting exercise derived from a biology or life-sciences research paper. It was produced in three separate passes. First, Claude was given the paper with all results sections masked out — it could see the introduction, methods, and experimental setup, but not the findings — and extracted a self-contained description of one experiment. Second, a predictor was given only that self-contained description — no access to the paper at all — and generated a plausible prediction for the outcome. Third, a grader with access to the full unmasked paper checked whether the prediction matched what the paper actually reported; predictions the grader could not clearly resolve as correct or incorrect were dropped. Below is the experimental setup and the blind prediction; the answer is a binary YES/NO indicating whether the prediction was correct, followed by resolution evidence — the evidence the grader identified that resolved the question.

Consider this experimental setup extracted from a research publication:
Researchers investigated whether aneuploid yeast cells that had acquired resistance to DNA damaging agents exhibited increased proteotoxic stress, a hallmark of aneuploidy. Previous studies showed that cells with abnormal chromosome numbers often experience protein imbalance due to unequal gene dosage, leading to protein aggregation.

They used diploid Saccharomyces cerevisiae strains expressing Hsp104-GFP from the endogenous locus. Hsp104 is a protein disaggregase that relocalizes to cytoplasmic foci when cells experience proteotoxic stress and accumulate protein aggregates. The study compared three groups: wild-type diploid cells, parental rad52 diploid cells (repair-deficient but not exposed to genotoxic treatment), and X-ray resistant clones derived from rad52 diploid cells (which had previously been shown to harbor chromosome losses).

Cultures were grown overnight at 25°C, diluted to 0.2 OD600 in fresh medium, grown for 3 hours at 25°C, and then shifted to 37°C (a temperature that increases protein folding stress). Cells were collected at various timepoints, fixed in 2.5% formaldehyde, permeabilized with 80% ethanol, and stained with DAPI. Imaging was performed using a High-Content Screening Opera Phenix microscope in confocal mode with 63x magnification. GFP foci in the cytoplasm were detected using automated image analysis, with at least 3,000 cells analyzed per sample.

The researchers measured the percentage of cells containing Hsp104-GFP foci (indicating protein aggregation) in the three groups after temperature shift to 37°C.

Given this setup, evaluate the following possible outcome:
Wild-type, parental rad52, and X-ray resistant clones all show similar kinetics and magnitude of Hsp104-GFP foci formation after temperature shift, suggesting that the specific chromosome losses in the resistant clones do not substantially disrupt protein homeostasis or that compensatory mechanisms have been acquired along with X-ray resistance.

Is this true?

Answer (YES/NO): NO